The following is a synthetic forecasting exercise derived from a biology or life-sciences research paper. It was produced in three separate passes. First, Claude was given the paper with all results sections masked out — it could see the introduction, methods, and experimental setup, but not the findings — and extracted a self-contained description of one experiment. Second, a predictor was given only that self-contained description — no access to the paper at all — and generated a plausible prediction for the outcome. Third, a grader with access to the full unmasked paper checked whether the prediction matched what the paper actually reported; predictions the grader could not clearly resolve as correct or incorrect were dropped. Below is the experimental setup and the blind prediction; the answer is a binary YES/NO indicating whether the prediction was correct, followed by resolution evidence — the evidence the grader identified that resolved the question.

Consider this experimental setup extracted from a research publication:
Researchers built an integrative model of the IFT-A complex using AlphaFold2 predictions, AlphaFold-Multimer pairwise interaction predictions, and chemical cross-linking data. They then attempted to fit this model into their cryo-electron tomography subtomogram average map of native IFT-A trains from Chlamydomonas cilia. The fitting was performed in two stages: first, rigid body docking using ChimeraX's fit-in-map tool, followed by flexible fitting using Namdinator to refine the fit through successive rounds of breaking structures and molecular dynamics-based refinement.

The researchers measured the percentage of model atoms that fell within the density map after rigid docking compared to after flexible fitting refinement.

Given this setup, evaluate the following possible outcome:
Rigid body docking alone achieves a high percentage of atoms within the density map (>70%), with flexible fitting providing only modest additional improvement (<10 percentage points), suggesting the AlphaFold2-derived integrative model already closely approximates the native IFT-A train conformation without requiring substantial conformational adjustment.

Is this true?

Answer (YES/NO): NO